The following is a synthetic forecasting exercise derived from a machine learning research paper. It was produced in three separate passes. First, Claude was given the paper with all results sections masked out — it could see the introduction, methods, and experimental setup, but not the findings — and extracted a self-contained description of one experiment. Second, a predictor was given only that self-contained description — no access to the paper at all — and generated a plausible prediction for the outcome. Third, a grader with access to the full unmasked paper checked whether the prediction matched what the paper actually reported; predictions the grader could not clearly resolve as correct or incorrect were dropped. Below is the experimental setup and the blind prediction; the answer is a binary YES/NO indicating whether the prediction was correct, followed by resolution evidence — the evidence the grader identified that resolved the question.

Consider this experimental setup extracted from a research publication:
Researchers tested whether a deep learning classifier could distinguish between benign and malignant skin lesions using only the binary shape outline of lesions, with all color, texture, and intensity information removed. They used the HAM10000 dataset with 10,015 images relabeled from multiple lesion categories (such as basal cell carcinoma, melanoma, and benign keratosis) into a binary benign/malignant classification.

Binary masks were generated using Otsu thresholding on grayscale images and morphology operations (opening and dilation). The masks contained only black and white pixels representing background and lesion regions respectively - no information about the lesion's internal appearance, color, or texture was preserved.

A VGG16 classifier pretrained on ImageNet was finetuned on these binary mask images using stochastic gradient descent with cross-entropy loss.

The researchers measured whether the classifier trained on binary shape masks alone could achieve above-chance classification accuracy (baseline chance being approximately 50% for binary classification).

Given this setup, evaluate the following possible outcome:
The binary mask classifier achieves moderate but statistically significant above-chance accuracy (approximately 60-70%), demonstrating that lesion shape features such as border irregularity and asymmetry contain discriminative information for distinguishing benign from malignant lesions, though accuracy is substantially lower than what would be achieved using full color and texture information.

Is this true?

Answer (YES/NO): NO